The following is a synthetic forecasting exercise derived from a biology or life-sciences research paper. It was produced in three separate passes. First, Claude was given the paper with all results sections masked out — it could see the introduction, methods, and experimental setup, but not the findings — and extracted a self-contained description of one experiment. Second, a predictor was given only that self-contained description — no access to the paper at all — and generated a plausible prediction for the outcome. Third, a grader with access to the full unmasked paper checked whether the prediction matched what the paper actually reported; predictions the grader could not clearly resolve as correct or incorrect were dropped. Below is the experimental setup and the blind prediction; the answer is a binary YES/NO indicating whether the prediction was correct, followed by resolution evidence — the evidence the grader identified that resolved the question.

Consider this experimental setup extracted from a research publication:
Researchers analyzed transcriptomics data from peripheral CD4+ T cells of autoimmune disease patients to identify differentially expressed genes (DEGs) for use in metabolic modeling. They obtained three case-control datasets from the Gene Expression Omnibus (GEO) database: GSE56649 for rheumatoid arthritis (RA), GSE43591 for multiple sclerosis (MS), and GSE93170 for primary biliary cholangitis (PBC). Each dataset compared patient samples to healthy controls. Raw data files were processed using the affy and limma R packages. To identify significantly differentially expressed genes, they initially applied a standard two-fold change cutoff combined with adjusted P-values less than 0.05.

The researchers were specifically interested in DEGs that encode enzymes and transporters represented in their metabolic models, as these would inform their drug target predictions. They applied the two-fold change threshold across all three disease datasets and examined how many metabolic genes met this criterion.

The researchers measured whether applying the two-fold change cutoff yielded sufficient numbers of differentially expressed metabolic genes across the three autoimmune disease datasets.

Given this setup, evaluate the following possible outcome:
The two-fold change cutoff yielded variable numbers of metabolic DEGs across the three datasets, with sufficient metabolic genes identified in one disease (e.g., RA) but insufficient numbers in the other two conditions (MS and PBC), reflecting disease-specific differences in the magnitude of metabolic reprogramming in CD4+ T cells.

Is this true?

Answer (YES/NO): NO